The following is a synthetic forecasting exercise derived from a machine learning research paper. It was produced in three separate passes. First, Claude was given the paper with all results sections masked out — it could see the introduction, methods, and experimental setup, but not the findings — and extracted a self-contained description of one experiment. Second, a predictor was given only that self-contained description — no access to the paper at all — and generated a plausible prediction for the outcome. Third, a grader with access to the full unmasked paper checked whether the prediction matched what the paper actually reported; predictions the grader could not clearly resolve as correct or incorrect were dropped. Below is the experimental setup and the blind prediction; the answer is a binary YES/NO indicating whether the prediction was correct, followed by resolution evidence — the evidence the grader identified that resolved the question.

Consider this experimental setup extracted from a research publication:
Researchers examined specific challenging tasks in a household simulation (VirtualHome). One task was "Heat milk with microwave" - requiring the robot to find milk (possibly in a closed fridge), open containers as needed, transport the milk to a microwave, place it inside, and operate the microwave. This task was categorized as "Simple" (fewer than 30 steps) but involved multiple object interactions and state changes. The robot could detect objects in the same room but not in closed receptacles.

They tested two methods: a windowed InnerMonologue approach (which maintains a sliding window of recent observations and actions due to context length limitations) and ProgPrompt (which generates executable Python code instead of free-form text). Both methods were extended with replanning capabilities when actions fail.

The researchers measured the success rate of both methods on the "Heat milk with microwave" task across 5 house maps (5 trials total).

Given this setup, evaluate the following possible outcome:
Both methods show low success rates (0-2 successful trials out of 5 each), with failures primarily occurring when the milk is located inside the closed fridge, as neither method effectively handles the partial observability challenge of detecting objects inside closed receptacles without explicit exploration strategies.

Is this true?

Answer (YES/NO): YES